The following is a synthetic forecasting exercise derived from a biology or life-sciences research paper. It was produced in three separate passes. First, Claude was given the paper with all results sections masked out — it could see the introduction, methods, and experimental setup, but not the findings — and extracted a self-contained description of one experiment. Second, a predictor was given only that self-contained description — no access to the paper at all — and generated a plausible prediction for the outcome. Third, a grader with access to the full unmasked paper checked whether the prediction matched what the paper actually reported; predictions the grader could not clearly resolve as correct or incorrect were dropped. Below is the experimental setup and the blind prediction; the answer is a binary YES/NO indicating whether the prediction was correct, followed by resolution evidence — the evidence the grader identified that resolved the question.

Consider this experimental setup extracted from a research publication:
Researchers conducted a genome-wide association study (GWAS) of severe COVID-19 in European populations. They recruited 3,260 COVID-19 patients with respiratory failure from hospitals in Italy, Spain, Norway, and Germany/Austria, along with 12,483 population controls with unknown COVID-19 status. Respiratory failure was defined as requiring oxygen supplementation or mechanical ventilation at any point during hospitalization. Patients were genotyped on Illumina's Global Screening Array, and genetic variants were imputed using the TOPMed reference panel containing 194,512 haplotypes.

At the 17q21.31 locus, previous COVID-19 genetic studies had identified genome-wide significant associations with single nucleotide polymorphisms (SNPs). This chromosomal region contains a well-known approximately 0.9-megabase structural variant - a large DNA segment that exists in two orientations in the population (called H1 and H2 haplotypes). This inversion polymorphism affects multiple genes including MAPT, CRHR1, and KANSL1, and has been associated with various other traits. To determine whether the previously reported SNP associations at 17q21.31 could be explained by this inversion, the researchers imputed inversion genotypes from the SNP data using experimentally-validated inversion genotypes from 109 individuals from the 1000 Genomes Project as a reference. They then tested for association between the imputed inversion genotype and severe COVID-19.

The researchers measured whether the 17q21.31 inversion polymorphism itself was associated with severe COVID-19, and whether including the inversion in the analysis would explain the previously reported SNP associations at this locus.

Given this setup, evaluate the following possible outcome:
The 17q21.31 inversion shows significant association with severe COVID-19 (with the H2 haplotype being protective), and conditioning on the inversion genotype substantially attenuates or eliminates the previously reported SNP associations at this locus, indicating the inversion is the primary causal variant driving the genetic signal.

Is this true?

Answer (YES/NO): YES